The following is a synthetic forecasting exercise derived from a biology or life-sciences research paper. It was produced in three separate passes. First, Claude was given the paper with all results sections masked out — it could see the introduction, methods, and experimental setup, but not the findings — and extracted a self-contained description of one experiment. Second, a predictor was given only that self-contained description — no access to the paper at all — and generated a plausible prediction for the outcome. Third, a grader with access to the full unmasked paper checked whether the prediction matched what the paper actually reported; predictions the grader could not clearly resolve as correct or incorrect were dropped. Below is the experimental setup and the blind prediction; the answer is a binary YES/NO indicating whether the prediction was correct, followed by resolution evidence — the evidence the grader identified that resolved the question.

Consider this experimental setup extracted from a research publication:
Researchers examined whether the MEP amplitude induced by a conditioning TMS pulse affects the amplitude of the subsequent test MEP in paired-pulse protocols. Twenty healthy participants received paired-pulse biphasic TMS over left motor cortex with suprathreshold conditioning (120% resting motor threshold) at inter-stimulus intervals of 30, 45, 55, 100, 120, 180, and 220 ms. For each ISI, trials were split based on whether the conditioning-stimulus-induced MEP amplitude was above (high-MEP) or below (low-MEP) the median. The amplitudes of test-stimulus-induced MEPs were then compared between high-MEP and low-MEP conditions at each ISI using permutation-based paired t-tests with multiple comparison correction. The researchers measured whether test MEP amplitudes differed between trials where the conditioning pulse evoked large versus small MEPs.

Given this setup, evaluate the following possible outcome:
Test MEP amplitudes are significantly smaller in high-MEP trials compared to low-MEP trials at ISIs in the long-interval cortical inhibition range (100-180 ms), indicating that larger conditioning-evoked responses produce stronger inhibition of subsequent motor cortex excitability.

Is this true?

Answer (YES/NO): NO